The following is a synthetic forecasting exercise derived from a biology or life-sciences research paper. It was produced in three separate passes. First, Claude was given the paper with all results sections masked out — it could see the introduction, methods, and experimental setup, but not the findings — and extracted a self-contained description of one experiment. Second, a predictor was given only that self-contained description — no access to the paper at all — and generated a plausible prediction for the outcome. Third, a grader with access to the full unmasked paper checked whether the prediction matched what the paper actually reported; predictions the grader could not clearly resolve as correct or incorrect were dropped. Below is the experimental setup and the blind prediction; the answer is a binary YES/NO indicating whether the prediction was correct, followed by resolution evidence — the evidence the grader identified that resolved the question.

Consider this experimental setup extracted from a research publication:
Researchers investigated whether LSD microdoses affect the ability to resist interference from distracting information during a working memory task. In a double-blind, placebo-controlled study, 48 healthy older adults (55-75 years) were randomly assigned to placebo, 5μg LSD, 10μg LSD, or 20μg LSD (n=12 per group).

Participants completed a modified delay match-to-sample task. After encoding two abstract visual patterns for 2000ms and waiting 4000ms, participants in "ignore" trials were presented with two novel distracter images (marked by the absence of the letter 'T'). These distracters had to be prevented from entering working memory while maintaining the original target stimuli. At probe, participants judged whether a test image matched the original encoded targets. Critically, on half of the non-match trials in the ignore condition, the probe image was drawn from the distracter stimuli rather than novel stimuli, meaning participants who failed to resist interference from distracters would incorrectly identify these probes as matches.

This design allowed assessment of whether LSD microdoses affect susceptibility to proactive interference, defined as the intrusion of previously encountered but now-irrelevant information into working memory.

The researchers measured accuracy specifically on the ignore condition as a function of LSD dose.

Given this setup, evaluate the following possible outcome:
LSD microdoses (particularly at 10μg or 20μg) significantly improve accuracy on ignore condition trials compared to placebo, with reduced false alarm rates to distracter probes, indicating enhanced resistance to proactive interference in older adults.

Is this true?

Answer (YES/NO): NO